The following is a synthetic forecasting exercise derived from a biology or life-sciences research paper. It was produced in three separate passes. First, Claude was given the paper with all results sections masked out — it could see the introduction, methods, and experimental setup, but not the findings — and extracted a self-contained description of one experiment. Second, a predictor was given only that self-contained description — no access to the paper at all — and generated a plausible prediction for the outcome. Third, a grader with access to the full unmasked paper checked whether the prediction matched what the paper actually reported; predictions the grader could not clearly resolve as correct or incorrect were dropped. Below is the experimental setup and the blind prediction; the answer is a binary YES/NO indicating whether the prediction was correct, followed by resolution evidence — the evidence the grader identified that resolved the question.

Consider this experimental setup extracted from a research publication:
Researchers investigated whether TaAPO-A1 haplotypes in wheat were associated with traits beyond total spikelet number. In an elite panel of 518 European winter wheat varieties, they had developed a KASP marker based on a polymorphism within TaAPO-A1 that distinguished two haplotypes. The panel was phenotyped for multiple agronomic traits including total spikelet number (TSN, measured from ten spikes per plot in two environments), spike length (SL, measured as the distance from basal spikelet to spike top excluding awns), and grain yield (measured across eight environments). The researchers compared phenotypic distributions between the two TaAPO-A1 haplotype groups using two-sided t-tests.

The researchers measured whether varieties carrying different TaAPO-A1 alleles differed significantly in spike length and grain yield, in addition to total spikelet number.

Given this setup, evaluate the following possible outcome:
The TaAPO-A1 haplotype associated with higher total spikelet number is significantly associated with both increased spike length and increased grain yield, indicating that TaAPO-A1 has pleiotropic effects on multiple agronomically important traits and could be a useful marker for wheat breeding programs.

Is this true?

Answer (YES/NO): YES